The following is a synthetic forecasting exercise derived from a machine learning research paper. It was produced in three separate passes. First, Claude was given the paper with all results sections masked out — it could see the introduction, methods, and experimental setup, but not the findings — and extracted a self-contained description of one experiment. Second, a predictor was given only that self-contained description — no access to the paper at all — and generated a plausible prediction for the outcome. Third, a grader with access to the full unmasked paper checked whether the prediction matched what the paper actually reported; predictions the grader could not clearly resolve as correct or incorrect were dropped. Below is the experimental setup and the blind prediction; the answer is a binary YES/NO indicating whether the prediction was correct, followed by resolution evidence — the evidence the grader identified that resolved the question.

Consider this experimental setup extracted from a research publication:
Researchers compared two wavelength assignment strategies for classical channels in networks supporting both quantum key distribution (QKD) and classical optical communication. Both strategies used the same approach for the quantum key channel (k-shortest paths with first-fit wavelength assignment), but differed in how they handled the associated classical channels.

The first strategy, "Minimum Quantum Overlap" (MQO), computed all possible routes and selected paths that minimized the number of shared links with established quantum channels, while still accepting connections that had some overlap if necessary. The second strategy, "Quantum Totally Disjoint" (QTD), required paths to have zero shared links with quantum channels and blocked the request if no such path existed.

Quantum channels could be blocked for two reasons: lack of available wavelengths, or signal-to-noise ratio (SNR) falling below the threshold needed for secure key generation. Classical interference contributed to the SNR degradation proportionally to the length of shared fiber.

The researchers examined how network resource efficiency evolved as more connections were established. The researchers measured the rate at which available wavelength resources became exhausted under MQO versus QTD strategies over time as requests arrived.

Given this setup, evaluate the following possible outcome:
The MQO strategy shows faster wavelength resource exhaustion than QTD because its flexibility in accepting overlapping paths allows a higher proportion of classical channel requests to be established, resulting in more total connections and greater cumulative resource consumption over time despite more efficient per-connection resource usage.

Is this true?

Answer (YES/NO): NO